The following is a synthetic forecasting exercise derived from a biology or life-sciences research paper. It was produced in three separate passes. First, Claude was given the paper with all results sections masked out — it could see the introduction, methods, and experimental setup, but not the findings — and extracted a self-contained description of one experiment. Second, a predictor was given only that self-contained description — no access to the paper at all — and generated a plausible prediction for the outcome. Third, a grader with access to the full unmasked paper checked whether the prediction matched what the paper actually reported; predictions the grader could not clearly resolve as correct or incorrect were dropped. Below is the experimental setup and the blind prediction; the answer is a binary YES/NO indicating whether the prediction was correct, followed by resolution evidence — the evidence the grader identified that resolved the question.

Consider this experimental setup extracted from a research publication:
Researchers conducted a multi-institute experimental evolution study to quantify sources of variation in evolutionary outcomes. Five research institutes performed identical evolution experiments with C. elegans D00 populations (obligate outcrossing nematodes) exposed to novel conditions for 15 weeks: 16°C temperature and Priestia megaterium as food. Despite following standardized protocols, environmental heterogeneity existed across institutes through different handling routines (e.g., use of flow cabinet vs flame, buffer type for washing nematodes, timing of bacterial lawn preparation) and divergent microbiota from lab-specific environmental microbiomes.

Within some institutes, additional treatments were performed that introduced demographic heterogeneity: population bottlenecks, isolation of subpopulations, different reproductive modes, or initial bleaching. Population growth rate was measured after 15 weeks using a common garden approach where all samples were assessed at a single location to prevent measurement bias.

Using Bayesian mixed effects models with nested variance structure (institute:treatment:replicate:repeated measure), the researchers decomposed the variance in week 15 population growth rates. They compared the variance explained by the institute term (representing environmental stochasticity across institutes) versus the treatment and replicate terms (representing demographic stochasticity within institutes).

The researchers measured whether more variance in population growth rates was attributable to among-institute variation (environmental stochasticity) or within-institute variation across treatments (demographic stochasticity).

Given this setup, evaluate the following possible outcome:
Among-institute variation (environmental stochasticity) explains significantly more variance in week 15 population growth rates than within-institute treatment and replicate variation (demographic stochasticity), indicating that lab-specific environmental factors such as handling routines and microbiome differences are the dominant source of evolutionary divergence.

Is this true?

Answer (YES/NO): YES